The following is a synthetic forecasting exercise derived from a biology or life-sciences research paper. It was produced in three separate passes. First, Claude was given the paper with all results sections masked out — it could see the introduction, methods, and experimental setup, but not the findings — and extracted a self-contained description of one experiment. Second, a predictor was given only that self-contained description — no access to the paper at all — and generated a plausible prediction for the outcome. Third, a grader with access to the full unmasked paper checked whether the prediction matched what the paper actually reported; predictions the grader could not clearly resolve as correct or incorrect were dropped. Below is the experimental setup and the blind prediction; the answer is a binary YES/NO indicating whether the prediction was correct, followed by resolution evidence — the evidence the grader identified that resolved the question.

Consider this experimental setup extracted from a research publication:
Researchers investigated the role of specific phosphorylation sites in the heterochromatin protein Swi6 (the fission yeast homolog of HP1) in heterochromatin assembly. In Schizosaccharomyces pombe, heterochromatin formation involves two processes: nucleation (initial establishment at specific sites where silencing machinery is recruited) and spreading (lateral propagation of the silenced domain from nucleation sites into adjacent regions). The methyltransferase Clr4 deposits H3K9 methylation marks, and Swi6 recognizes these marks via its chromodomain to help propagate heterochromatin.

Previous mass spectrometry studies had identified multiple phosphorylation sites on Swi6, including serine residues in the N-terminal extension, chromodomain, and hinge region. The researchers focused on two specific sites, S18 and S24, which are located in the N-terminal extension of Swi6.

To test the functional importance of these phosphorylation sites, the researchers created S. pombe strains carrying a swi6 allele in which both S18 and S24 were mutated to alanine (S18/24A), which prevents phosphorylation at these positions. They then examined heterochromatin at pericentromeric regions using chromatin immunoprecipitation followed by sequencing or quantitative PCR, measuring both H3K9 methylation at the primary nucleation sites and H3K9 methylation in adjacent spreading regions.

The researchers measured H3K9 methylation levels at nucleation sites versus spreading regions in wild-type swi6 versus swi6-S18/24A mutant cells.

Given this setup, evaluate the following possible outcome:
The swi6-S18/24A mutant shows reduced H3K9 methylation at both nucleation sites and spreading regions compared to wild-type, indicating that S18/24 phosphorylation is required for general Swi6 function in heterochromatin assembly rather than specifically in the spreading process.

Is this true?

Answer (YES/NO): NO